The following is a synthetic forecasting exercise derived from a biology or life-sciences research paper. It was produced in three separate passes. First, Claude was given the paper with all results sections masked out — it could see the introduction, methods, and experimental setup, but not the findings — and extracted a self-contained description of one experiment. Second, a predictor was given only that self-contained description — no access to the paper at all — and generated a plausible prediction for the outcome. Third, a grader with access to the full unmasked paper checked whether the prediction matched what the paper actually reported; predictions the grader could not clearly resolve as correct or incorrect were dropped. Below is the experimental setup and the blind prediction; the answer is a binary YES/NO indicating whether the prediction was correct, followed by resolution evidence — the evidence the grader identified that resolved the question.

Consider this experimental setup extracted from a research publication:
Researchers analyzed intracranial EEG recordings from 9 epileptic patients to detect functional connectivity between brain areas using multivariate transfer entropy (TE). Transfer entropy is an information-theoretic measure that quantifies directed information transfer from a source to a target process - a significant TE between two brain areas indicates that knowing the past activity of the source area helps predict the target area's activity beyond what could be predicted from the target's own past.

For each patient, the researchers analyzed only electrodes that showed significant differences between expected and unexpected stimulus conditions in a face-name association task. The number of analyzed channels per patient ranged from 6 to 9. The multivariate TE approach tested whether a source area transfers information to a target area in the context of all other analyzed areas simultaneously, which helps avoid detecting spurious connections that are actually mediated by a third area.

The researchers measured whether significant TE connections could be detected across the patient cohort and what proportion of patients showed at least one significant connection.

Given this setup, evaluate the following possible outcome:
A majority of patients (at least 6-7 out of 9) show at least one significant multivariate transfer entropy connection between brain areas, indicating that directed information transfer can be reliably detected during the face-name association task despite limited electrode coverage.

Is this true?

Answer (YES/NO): YES